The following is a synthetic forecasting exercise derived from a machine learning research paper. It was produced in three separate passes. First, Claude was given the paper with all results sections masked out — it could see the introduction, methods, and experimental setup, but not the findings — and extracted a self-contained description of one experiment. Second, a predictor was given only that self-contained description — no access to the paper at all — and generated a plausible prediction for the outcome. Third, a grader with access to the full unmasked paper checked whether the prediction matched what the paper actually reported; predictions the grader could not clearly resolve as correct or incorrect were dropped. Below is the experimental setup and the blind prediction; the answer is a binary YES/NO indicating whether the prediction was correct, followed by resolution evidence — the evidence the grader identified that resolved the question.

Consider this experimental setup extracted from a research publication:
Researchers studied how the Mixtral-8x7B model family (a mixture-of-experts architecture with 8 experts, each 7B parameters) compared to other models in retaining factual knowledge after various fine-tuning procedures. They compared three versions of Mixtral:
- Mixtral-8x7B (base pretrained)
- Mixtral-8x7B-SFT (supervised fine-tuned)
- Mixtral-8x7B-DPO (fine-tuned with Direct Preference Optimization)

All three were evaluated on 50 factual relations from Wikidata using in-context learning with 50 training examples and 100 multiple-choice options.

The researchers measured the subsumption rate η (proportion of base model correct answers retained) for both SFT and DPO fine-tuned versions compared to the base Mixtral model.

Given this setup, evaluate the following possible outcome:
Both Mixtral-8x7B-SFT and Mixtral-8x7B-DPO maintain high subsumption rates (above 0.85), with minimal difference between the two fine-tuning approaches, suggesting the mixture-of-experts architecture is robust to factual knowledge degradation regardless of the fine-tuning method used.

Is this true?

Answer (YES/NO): NO